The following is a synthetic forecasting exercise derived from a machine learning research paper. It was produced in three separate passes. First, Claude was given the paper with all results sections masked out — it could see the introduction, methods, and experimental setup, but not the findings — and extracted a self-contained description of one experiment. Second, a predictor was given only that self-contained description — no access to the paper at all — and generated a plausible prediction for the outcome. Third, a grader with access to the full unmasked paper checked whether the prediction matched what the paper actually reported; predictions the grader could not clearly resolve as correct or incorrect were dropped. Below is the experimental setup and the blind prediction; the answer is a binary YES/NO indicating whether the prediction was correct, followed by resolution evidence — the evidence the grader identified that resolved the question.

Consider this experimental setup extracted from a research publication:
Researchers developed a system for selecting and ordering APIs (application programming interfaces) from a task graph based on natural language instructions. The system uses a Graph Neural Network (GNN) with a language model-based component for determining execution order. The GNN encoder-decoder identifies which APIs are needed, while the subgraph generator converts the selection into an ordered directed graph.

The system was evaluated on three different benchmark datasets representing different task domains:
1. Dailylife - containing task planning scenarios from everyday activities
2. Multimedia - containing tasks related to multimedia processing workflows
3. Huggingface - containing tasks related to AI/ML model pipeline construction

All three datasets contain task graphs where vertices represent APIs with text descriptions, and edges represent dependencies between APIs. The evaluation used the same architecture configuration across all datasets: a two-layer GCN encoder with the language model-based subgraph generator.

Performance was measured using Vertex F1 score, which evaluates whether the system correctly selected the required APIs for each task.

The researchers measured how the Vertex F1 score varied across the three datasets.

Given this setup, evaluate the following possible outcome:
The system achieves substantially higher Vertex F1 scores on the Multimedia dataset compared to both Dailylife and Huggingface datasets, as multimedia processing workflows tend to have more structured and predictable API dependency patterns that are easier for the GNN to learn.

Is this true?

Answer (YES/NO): NO